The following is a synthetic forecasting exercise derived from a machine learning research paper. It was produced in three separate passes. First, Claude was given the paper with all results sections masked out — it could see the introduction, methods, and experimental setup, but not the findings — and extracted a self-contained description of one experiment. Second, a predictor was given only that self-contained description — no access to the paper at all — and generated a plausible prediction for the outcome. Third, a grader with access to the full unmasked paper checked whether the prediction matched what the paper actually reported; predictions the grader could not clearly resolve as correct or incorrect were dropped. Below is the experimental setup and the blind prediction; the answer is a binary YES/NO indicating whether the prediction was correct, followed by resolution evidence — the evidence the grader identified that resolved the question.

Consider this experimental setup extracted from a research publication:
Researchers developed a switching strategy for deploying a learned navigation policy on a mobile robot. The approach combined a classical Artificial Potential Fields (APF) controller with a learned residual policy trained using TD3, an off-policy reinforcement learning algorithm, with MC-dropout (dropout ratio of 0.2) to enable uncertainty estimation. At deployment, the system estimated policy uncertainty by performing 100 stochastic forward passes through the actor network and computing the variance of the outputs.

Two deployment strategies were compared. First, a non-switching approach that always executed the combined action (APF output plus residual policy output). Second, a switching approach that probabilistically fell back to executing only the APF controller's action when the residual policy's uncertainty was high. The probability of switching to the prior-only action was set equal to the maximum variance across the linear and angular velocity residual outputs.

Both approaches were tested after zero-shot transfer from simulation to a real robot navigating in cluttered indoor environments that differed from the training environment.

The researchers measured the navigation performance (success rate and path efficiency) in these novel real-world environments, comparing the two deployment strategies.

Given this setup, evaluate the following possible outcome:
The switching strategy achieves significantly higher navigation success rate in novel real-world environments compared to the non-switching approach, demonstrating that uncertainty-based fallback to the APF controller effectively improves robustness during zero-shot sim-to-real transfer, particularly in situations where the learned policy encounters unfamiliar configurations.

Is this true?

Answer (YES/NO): YES